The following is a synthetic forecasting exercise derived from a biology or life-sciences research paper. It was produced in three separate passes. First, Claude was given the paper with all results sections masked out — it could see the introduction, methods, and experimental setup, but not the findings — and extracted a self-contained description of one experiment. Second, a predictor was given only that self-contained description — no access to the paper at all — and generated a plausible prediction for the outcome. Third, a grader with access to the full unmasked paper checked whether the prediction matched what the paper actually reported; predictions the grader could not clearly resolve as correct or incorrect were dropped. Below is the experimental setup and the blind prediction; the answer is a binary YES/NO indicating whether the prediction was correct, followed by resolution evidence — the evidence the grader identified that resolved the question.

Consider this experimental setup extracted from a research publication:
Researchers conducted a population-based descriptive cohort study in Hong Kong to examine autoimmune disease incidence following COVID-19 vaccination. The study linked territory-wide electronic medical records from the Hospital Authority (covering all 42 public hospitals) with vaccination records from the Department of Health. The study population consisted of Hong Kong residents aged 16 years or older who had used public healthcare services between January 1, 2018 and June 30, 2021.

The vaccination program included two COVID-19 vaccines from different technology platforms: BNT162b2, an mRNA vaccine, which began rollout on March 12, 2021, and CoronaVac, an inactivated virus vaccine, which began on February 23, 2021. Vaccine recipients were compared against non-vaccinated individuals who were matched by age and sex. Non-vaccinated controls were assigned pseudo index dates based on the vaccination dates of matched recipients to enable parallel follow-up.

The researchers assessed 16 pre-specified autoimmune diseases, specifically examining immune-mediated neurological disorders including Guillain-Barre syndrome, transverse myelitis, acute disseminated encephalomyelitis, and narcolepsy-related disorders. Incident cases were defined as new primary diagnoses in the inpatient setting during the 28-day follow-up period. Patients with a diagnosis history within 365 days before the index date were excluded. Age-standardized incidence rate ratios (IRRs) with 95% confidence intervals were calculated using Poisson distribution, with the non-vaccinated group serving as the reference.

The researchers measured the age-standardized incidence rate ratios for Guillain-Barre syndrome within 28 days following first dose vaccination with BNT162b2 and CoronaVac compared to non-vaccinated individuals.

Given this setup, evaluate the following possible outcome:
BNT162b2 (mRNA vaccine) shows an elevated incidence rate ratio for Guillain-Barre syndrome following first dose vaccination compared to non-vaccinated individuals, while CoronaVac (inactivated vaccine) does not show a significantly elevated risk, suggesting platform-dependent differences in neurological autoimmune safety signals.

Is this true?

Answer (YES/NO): NO